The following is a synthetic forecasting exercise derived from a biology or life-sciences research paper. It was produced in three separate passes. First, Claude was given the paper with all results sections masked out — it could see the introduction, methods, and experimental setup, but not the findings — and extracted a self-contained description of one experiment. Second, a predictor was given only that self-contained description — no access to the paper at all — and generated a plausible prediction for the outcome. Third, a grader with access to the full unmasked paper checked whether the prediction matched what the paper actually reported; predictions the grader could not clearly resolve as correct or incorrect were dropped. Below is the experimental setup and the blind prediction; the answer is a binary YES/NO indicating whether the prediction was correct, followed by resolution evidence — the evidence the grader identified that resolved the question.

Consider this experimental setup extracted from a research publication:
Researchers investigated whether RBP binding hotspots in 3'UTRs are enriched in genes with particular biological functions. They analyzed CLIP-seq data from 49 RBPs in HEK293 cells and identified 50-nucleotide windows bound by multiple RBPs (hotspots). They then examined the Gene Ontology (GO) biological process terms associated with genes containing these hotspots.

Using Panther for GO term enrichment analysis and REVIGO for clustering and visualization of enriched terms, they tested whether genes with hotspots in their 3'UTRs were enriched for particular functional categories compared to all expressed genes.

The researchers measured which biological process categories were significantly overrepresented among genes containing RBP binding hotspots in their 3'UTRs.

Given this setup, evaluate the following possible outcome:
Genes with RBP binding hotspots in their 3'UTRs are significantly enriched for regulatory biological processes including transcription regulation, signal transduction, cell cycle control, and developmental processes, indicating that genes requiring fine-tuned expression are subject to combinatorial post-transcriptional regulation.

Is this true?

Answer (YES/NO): NO